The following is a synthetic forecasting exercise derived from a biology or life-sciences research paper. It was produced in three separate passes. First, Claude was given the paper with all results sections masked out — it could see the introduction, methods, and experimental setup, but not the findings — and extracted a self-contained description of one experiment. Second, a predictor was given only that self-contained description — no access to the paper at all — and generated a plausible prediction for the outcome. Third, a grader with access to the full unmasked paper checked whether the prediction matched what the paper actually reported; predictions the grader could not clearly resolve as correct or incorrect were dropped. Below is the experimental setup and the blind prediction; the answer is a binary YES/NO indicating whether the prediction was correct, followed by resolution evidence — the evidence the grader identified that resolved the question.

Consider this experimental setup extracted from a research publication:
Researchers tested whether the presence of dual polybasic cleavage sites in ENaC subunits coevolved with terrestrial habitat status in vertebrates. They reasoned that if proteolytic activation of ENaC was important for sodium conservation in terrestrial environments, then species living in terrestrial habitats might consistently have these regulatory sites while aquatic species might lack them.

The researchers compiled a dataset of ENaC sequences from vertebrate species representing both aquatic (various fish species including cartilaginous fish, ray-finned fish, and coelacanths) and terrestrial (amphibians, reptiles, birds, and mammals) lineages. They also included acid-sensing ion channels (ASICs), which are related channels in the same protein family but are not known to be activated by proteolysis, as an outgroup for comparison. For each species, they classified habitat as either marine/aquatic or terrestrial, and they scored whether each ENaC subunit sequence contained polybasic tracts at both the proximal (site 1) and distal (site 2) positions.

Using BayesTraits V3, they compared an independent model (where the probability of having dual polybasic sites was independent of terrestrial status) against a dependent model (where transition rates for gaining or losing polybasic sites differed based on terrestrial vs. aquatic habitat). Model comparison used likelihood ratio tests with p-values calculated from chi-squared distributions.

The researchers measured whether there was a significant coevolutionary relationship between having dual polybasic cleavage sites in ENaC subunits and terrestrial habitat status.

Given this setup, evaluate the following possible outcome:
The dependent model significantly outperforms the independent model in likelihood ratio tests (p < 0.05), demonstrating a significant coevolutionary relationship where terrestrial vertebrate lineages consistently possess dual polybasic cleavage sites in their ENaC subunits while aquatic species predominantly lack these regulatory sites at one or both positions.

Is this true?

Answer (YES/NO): YES